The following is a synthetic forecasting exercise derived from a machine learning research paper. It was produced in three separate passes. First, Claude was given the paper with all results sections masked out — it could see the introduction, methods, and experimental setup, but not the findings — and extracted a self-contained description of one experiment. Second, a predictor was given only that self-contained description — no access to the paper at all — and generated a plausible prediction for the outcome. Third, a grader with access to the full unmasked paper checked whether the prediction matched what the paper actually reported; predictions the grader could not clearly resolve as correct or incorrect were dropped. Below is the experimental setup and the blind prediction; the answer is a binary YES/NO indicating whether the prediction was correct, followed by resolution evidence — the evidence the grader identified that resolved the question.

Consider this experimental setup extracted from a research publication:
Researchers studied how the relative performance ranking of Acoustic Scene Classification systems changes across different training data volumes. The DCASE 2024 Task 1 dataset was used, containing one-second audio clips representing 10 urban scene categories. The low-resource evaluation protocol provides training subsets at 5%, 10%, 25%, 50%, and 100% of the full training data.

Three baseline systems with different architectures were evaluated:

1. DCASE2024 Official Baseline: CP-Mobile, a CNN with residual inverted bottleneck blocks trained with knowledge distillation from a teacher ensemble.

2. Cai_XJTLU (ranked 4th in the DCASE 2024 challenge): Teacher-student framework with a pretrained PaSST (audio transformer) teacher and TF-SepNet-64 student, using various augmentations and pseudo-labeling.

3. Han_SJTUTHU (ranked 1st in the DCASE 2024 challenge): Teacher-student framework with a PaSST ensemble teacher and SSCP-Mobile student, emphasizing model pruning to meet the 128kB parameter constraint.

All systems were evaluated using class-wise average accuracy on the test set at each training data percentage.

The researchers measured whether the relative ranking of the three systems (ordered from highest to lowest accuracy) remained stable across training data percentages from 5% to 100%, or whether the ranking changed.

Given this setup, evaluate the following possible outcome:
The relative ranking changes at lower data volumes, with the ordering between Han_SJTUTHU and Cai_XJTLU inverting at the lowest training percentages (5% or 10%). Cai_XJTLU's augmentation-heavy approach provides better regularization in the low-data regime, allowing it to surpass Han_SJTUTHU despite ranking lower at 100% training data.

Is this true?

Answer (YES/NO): NO